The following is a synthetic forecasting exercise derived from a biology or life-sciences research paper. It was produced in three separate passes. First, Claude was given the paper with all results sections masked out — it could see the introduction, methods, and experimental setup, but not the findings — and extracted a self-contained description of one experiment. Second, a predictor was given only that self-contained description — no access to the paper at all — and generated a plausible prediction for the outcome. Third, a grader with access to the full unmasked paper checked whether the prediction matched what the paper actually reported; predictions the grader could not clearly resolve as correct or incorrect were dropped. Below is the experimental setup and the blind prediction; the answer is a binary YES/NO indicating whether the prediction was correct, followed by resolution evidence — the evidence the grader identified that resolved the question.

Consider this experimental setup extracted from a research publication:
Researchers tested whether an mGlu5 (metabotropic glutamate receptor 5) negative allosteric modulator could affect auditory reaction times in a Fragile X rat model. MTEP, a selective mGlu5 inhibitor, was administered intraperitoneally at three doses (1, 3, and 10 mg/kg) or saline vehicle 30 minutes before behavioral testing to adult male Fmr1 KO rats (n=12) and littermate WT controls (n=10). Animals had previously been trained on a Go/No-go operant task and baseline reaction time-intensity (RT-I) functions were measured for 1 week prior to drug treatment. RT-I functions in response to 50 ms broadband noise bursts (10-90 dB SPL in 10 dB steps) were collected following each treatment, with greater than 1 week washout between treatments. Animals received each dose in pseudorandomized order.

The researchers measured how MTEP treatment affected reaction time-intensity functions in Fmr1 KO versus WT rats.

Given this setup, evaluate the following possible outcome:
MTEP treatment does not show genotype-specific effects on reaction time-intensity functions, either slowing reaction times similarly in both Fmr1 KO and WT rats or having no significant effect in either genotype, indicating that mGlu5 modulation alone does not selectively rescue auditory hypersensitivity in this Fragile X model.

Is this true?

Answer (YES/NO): NO